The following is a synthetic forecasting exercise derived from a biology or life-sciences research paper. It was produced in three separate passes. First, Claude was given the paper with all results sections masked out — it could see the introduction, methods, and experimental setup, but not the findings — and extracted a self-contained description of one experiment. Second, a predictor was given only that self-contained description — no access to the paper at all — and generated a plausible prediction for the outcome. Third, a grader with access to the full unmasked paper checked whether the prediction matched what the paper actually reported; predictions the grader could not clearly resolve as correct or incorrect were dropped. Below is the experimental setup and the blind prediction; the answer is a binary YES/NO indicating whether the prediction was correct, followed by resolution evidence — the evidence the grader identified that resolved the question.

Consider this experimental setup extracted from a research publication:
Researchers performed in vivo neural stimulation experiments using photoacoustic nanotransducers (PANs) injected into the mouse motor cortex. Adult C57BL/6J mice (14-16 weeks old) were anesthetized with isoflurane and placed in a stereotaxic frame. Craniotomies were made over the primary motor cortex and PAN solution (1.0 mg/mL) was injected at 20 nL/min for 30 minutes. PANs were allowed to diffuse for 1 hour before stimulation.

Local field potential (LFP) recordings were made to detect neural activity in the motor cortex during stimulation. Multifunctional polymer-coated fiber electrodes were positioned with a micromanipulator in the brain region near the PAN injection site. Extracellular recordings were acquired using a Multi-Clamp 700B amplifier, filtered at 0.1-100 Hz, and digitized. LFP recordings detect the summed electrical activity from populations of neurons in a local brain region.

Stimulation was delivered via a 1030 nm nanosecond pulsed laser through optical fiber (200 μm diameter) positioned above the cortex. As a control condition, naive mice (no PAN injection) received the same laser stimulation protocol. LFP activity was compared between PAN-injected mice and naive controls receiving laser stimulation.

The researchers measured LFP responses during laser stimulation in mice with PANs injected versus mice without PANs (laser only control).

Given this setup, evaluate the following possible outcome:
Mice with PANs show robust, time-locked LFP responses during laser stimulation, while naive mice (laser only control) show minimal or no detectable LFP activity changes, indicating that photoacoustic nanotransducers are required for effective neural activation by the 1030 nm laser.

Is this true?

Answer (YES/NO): YES